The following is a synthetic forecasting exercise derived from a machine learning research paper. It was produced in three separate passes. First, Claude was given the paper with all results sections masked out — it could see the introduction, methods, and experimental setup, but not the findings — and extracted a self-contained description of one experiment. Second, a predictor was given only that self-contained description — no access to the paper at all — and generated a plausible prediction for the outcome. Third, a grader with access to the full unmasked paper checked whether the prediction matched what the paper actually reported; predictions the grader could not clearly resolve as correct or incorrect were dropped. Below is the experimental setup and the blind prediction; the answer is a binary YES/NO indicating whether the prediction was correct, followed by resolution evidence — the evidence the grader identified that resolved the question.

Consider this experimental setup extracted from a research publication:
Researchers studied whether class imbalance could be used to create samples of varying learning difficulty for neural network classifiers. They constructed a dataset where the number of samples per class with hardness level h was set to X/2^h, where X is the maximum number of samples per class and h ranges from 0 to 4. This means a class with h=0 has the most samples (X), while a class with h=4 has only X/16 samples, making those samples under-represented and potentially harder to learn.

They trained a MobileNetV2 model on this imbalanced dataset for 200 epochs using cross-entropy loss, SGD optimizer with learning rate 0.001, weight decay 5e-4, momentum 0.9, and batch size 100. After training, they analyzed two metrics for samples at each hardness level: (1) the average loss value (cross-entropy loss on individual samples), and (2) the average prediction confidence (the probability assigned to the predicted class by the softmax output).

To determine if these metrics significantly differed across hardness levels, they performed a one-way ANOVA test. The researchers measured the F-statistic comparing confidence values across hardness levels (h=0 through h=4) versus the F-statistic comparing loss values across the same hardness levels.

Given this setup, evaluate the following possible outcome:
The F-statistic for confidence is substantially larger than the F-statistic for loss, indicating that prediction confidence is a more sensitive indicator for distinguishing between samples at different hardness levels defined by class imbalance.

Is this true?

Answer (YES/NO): YES